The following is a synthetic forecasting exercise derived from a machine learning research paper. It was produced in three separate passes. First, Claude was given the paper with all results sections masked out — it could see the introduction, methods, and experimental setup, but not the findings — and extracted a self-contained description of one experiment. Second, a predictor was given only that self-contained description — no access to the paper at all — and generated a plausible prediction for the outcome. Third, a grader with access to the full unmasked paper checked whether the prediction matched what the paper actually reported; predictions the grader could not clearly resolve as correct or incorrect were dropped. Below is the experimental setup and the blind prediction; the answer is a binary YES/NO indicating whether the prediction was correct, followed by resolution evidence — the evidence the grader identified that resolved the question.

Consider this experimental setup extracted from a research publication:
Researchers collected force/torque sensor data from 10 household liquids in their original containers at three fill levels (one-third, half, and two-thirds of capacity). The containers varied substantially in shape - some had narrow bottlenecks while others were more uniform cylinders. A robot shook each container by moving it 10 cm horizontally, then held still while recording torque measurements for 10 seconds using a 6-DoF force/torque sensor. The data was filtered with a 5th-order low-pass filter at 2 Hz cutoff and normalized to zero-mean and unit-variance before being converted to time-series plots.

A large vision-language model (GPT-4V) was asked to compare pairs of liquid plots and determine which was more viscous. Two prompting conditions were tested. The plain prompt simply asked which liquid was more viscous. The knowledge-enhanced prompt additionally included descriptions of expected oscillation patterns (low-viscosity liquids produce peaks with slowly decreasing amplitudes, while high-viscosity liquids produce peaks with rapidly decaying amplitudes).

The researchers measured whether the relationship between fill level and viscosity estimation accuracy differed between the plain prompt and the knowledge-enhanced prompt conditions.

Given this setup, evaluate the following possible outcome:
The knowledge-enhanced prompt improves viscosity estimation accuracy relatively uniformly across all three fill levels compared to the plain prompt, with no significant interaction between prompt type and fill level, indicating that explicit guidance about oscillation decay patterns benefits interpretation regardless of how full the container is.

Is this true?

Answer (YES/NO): NO